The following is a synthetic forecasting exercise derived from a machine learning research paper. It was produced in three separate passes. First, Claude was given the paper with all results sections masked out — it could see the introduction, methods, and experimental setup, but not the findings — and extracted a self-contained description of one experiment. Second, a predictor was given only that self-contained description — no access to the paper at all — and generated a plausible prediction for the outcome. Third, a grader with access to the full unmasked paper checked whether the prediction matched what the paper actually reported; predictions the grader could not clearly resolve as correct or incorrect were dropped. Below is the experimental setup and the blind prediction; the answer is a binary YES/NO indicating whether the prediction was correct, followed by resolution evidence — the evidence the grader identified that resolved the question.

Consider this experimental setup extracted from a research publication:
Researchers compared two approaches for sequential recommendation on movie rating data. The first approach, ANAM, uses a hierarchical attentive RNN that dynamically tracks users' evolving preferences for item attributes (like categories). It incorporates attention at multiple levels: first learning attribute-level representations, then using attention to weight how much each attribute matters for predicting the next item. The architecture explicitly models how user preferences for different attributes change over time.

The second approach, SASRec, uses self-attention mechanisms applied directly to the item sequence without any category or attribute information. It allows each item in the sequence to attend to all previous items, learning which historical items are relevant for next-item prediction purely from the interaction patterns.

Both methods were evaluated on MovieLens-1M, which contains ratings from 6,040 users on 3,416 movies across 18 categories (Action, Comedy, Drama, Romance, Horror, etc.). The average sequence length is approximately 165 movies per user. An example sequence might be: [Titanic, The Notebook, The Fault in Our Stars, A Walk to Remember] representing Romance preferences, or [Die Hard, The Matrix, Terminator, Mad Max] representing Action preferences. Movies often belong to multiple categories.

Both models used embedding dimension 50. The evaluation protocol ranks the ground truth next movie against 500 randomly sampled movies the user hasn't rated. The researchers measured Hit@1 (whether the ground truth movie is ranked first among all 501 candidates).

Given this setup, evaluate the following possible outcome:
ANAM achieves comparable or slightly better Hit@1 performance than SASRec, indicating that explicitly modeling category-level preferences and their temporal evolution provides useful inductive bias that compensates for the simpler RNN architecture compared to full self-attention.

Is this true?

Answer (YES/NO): NO